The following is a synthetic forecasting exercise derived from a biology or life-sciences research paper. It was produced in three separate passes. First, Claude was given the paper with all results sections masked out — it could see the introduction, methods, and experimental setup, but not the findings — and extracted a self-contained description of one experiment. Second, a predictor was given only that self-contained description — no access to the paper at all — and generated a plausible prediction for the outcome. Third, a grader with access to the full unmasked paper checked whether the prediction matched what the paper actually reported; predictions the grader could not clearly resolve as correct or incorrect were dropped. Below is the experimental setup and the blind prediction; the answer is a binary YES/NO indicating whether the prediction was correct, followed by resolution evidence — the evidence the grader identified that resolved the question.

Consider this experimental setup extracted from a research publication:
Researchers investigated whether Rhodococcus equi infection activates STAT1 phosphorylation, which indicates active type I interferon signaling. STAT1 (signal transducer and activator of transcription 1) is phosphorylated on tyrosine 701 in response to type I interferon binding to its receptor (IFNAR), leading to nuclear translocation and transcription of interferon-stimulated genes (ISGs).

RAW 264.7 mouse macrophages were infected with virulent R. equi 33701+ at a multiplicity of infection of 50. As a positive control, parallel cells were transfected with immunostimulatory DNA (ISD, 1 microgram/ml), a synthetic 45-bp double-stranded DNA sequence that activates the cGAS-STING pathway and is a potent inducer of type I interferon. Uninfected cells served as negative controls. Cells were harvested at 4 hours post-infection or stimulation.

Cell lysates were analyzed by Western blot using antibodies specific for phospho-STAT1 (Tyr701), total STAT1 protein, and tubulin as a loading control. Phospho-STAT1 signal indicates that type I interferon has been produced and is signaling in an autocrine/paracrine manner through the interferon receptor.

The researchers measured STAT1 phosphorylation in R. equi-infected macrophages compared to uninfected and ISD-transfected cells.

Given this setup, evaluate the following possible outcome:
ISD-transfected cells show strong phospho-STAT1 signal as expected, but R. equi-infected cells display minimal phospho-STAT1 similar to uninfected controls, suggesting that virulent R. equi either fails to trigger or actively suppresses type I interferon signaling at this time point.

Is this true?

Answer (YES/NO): NO